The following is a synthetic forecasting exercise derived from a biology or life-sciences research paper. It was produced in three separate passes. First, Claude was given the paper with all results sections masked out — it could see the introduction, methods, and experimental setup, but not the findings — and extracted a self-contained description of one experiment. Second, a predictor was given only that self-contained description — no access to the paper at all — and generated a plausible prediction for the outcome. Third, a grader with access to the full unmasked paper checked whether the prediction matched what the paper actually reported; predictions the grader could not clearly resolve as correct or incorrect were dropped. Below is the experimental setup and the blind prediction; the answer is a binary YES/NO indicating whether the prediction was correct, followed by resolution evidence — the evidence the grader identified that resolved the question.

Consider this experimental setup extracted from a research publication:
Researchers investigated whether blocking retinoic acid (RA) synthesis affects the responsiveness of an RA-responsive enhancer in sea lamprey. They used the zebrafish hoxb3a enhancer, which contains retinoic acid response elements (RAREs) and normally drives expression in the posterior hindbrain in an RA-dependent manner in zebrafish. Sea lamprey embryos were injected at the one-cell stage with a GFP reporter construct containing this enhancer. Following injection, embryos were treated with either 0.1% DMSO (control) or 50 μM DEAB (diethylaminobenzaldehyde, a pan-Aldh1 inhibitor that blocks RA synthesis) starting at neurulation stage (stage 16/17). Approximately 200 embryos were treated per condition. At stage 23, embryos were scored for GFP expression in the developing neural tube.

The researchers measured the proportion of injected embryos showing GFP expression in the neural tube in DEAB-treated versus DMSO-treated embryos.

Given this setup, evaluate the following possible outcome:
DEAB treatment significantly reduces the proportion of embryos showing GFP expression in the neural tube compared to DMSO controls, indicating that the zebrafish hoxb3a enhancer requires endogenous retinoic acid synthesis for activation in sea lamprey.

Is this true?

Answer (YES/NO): YES